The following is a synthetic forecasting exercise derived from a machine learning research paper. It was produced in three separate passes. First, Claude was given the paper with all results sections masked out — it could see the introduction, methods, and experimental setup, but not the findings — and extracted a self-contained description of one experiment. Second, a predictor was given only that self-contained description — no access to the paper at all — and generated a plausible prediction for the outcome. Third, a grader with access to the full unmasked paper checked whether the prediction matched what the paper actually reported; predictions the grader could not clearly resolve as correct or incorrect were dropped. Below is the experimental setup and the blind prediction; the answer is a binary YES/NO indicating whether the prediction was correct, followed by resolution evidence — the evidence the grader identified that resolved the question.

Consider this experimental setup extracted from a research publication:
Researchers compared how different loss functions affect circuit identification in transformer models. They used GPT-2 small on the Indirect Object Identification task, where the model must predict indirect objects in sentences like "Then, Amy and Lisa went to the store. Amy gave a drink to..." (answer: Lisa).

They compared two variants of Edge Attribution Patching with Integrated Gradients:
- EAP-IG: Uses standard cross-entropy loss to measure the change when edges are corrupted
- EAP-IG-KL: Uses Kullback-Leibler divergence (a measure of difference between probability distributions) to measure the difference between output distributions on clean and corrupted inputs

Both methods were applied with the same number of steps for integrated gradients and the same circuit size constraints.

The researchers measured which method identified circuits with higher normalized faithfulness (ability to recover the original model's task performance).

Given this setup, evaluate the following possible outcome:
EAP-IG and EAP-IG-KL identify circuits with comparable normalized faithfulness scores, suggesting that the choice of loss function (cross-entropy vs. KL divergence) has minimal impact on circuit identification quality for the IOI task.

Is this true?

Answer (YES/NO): YES